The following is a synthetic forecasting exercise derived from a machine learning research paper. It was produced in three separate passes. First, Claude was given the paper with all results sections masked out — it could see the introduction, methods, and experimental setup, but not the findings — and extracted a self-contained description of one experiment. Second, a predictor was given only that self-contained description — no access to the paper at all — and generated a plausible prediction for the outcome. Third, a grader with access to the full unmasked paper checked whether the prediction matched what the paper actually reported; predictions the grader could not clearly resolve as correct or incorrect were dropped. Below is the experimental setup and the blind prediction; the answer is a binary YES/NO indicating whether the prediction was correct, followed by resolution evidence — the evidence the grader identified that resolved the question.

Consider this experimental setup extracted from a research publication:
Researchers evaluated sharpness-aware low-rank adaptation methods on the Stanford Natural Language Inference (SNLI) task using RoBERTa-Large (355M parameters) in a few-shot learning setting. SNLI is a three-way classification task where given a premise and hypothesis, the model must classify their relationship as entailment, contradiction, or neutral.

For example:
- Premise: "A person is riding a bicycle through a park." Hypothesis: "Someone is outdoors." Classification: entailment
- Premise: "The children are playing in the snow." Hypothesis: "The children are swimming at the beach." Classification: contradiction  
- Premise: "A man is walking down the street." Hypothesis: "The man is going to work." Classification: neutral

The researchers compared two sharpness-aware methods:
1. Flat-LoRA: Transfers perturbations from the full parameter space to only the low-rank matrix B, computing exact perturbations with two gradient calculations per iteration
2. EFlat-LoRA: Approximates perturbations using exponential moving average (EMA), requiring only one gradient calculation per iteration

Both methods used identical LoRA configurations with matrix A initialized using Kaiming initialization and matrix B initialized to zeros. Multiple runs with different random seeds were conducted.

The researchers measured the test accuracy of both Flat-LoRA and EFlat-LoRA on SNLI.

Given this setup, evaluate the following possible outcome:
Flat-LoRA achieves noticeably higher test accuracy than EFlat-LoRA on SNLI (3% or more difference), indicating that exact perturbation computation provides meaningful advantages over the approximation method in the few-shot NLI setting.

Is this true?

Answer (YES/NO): NO